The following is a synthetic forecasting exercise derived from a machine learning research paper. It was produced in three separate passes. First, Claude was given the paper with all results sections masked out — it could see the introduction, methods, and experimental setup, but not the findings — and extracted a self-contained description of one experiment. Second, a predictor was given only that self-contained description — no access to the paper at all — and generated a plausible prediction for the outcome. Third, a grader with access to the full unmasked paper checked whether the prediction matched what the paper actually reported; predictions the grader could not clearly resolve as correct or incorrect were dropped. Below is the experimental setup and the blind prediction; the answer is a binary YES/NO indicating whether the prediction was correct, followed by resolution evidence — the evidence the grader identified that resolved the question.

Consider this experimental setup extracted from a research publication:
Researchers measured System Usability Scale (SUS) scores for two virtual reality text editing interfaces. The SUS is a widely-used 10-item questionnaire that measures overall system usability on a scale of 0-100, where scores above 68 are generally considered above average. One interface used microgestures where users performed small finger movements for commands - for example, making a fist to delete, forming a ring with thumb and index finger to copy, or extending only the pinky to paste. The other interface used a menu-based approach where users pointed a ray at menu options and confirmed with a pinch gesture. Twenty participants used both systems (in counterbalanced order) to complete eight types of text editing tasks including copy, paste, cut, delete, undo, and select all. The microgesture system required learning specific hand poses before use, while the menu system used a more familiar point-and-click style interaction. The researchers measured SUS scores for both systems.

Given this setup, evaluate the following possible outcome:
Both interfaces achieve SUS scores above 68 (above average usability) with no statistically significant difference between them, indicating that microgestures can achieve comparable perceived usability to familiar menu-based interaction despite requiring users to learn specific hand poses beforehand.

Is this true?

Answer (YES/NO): NO